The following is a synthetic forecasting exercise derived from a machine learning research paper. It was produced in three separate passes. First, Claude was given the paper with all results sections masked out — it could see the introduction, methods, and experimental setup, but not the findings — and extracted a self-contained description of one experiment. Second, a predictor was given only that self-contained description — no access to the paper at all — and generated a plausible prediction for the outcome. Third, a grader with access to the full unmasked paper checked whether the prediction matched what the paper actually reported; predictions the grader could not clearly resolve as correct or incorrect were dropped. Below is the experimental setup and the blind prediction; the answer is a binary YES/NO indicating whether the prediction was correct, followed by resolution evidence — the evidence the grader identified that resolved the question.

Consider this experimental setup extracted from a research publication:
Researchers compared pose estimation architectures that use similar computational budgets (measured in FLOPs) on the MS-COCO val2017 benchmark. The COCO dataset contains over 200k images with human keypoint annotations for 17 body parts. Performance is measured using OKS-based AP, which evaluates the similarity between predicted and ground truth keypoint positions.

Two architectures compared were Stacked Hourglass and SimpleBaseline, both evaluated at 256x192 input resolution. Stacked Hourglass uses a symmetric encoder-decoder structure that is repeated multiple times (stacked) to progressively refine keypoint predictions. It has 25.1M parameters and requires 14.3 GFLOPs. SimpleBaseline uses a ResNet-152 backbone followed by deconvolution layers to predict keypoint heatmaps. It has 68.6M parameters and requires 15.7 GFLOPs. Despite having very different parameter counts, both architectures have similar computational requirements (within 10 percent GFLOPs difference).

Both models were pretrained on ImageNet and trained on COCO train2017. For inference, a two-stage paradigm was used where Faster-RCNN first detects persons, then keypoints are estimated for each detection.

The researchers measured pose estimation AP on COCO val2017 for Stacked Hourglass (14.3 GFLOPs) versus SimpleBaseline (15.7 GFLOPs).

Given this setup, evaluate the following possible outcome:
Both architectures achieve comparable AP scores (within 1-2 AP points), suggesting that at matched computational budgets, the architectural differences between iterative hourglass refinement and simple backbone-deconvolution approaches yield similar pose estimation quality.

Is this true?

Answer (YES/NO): NO